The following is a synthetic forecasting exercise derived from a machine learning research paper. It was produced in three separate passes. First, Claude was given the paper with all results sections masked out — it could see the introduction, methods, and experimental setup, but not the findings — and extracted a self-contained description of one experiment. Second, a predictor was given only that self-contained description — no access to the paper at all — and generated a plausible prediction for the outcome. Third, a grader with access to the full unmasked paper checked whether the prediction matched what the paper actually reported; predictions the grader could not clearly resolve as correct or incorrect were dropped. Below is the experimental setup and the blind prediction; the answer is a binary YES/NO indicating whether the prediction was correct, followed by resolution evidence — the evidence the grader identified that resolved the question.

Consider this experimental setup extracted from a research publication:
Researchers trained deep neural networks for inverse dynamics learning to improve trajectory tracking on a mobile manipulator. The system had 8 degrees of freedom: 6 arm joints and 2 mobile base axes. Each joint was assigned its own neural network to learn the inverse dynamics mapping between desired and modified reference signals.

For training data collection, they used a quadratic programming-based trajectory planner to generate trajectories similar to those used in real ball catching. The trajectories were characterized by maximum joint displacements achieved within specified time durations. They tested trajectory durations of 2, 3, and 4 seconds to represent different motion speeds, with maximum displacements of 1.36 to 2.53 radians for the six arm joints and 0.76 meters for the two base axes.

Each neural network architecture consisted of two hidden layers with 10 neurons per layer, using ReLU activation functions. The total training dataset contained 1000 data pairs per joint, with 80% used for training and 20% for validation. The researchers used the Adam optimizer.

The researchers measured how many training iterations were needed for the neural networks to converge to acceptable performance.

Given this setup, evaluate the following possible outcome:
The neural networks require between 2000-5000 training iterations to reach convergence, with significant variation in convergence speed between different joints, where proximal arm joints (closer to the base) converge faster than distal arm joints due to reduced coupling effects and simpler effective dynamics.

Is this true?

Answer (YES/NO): NO